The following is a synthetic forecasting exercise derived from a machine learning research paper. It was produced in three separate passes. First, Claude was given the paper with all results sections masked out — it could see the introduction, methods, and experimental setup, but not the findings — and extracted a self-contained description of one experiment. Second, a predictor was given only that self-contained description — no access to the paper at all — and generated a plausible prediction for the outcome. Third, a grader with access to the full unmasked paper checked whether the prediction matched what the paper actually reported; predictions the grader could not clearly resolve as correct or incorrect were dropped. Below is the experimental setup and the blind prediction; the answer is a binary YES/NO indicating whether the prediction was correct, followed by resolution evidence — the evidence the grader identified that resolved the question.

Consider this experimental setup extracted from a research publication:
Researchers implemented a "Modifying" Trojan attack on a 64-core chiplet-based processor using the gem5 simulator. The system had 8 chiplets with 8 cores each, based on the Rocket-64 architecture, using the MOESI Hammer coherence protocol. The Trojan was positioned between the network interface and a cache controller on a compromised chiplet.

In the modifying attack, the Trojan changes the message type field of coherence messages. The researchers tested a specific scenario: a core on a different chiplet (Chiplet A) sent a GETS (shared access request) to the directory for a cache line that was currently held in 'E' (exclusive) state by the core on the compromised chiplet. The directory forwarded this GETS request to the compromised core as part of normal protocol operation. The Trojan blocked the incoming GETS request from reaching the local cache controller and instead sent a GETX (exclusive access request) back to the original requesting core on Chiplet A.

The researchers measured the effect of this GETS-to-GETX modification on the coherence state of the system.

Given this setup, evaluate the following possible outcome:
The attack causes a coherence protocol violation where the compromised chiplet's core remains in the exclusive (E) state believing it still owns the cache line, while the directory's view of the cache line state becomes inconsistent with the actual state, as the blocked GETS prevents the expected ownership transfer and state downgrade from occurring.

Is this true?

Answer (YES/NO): NO